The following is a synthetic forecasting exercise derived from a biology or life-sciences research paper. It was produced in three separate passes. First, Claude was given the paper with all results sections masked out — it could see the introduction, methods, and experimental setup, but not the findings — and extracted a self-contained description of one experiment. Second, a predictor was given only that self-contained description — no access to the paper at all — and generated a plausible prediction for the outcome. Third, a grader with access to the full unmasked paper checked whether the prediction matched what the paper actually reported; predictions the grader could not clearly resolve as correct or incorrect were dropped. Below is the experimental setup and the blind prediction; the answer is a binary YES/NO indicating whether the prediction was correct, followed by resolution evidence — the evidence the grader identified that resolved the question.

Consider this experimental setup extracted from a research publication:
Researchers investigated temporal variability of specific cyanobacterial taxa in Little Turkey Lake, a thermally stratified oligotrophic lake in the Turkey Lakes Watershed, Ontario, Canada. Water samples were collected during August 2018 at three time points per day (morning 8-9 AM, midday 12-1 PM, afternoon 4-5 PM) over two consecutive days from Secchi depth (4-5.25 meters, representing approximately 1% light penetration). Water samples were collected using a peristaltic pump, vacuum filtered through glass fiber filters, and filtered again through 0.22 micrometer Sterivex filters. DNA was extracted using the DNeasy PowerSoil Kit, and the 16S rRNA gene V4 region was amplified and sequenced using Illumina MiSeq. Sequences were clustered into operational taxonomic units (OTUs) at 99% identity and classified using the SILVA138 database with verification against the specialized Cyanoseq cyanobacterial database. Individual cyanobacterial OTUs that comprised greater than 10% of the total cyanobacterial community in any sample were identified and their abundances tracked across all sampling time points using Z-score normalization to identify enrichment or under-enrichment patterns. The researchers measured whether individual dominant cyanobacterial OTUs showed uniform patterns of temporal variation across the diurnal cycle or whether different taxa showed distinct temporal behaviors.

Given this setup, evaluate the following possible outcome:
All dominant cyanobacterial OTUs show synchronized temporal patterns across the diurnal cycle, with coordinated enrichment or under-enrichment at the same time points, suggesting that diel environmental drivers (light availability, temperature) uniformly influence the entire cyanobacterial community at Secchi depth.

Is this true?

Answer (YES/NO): NO